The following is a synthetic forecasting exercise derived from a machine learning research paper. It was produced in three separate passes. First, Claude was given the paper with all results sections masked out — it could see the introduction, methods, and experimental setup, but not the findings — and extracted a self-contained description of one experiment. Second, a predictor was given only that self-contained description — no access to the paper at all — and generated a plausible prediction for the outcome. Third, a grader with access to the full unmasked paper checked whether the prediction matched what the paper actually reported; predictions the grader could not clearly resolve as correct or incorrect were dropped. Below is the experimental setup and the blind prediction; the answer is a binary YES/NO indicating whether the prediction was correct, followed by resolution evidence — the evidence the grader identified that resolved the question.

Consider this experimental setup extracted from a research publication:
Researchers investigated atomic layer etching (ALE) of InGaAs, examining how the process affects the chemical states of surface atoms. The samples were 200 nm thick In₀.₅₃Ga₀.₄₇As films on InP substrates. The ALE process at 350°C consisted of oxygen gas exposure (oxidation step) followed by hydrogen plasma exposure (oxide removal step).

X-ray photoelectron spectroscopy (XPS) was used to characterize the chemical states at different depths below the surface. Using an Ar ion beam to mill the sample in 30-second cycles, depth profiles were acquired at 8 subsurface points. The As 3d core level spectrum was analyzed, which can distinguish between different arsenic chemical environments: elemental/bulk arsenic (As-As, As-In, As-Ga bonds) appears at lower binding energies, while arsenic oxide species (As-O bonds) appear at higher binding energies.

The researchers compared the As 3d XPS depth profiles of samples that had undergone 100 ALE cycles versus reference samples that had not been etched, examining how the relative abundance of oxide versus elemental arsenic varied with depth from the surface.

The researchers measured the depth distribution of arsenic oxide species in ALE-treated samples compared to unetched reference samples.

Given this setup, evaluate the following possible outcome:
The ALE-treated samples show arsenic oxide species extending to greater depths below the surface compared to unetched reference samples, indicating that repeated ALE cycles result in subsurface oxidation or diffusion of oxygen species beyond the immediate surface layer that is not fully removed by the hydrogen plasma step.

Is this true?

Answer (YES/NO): NO